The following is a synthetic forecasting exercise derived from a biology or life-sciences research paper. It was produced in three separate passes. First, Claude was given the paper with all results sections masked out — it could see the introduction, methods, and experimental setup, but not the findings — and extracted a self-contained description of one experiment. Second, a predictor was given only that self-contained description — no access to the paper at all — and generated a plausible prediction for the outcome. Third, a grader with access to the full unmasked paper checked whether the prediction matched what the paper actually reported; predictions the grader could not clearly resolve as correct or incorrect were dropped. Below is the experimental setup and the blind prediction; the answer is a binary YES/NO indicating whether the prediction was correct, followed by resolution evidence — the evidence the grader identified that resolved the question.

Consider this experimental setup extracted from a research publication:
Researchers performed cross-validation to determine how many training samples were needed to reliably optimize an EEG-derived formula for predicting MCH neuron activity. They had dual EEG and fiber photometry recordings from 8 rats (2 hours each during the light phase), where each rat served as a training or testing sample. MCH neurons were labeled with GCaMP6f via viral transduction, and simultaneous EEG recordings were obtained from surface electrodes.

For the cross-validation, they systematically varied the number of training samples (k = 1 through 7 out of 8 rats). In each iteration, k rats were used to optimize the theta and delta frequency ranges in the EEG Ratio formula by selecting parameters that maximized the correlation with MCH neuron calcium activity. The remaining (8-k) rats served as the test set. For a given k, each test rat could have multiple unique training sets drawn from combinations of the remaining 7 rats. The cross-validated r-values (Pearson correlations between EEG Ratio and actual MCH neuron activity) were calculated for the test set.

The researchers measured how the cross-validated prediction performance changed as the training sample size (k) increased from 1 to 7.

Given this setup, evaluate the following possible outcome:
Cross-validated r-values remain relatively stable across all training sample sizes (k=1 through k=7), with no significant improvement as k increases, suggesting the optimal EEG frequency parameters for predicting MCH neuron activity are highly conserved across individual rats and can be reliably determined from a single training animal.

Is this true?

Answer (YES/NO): NO